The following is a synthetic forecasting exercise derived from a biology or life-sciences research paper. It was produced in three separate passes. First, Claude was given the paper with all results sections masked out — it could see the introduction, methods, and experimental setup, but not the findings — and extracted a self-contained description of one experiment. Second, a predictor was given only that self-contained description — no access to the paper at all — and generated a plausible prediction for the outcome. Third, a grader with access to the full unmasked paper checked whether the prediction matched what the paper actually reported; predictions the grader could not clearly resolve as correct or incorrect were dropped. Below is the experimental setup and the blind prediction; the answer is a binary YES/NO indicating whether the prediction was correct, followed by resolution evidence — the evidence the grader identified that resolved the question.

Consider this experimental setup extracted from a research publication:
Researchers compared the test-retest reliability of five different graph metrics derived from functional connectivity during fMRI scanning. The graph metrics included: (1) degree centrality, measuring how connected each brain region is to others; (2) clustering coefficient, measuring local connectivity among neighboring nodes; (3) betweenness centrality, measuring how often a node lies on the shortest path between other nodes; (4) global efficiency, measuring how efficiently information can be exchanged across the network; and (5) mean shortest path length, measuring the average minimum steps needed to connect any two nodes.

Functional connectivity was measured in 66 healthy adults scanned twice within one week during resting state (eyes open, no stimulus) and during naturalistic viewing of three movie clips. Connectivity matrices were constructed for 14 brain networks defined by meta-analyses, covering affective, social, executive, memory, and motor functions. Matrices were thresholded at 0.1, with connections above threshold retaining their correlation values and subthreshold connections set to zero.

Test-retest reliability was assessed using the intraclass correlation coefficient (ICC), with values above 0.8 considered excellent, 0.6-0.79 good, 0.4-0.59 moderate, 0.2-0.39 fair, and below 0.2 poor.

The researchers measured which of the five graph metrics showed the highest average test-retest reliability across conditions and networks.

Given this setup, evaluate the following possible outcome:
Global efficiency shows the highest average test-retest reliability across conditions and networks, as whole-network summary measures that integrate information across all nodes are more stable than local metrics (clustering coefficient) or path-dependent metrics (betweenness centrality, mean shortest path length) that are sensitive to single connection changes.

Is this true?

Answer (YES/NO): NO